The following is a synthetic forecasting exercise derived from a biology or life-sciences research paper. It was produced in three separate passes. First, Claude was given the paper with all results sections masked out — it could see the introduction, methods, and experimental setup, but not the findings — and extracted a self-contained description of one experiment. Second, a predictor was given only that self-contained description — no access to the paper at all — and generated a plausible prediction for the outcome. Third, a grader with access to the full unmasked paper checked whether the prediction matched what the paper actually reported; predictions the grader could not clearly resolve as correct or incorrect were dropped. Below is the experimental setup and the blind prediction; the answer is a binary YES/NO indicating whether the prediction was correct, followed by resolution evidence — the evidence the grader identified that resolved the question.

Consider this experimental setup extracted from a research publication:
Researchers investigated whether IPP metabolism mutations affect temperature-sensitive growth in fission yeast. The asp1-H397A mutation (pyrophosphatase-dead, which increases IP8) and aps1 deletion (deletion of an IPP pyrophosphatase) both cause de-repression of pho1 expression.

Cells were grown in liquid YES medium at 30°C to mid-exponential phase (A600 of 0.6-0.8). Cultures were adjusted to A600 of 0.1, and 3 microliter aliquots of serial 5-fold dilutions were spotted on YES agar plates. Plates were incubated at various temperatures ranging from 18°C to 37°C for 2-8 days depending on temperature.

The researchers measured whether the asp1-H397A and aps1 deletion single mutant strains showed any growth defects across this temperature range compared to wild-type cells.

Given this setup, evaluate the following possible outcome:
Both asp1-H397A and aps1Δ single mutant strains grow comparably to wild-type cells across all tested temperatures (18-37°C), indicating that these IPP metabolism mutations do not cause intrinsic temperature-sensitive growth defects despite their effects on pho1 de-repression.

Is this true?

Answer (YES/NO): YES